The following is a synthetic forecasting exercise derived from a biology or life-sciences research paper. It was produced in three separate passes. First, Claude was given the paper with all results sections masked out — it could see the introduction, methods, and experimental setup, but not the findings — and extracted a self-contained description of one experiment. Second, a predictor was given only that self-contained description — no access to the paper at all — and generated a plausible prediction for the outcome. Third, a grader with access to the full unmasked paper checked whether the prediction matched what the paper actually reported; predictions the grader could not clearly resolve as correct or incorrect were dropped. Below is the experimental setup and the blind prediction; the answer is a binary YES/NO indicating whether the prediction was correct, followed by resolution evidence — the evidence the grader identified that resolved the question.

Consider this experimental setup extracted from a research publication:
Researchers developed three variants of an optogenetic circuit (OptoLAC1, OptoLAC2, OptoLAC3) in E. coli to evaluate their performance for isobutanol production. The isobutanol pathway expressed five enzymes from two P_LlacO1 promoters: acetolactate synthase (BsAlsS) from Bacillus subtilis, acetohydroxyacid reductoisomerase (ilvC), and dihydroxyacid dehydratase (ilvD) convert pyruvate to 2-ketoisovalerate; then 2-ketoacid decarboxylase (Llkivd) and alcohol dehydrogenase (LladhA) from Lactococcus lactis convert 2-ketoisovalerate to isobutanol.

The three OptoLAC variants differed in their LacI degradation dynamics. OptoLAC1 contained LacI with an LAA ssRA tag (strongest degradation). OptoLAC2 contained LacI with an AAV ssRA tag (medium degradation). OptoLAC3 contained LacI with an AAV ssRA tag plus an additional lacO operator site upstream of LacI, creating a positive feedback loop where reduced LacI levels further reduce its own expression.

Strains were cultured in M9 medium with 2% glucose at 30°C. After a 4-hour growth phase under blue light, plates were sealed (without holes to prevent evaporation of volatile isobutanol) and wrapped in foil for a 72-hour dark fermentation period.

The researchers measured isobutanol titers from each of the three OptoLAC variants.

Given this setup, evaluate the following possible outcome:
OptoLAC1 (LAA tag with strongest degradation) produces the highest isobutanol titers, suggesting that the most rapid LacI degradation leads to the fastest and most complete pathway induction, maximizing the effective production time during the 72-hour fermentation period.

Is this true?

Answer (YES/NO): YES